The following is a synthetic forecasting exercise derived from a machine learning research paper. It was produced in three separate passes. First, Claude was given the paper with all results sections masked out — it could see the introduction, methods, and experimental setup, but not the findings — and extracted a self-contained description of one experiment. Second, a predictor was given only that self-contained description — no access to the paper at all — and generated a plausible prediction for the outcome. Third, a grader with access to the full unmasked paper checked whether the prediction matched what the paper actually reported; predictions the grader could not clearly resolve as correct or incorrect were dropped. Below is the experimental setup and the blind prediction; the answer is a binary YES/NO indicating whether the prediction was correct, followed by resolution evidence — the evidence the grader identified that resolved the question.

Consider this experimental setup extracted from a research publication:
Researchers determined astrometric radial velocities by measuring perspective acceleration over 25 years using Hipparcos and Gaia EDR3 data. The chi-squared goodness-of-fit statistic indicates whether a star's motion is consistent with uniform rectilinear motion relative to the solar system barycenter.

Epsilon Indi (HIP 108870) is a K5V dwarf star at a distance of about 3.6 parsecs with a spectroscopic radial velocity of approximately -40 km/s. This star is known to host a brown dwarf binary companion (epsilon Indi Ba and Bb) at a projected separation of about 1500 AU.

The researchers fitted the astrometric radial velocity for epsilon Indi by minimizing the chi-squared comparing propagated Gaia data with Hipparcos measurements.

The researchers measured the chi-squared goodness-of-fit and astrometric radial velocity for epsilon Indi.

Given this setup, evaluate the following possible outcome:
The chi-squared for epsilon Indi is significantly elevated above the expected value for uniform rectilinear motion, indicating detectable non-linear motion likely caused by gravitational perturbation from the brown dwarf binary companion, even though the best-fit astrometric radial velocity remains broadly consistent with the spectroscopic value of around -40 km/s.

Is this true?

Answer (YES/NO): NO